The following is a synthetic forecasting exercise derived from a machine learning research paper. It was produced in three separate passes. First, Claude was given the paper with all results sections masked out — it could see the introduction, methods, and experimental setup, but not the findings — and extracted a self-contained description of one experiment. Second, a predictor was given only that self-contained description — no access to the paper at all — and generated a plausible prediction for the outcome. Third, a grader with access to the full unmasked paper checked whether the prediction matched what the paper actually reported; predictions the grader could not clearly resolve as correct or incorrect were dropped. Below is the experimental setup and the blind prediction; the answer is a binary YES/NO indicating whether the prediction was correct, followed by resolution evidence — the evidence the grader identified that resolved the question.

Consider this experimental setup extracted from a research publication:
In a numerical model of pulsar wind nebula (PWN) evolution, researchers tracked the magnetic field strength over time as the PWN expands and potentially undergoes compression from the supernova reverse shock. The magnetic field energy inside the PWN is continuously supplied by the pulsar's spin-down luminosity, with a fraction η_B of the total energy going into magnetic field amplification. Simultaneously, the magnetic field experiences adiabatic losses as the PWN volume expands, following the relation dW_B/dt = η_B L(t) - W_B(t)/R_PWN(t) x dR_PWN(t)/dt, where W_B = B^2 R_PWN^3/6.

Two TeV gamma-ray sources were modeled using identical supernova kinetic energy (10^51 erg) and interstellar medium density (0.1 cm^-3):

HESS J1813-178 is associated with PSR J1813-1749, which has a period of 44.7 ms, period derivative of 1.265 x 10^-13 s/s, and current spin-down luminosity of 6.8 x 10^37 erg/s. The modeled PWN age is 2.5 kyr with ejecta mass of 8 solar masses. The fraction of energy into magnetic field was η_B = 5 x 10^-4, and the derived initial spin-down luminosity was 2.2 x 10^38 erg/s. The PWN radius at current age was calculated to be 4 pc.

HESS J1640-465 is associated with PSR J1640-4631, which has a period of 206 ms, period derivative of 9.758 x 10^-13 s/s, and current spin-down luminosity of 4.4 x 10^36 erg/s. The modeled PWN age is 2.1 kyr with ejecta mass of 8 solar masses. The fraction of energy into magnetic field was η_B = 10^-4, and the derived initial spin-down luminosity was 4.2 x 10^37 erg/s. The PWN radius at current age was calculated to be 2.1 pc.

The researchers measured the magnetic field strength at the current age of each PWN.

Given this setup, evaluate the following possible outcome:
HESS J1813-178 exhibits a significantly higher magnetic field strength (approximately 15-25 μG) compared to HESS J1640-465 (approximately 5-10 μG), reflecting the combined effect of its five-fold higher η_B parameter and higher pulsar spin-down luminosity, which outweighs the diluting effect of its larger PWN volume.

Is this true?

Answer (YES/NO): NO